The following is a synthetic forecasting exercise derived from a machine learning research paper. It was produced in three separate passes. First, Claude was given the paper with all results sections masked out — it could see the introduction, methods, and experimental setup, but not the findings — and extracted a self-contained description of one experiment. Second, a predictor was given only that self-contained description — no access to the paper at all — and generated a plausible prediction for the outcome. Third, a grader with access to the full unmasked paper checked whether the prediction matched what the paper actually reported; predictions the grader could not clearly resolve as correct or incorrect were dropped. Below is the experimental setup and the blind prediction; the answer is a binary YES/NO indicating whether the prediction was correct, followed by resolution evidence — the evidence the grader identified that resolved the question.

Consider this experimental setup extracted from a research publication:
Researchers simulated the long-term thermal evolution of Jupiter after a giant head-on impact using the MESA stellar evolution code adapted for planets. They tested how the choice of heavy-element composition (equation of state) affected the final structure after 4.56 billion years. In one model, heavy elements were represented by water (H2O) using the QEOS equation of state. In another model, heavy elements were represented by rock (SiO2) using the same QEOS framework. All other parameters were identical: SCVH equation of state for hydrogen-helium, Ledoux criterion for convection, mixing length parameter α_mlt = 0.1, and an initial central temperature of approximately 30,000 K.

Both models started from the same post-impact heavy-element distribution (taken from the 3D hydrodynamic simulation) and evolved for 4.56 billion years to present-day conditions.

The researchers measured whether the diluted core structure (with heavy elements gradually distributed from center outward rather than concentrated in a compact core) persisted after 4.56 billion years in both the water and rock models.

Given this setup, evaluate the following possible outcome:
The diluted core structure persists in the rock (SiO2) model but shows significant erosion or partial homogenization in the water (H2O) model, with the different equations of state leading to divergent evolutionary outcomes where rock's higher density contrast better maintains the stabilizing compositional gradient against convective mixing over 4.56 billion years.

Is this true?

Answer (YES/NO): NO